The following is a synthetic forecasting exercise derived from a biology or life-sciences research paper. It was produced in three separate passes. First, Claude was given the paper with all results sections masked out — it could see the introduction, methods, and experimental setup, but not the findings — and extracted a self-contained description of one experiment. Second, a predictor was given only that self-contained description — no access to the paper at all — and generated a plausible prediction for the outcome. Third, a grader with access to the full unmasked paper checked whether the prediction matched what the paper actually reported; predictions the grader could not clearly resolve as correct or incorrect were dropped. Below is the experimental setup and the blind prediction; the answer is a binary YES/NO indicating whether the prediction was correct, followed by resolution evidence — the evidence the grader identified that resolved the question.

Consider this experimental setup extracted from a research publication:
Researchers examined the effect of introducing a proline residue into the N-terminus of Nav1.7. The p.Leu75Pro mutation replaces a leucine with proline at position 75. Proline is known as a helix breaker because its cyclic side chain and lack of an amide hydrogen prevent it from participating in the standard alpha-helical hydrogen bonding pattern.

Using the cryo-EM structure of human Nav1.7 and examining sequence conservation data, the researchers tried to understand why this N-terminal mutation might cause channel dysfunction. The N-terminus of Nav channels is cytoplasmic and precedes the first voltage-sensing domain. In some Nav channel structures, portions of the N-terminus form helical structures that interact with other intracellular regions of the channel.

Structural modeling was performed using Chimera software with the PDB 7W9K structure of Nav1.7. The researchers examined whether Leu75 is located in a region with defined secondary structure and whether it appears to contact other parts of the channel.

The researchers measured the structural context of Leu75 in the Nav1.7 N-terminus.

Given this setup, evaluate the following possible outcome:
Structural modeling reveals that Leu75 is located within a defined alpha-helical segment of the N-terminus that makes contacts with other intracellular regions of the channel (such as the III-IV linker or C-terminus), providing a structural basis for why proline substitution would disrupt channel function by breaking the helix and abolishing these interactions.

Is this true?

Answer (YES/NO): NO